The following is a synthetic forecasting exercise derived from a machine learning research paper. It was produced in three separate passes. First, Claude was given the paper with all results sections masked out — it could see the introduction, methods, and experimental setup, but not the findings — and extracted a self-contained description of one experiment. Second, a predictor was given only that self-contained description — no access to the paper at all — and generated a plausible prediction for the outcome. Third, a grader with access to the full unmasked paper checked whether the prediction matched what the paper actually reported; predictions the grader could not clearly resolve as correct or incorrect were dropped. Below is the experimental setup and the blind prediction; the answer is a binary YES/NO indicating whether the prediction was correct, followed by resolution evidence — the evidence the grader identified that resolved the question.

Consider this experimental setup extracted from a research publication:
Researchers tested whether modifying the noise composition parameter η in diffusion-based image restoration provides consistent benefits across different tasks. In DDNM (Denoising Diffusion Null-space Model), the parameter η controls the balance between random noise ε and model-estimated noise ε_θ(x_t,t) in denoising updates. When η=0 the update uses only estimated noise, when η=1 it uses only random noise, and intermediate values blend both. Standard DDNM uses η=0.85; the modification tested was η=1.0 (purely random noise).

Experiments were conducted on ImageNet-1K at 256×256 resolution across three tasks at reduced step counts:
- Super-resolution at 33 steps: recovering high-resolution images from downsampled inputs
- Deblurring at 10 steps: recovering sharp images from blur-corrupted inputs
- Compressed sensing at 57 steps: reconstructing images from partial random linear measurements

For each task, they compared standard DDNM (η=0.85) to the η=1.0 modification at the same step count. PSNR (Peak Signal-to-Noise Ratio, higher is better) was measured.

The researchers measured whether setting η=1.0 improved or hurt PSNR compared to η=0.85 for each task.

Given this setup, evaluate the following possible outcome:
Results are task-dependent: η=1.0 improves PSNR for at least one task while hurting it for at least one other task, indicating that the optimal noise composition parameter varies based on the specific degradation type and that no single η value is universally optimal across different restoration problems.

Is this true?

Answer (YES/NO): YES